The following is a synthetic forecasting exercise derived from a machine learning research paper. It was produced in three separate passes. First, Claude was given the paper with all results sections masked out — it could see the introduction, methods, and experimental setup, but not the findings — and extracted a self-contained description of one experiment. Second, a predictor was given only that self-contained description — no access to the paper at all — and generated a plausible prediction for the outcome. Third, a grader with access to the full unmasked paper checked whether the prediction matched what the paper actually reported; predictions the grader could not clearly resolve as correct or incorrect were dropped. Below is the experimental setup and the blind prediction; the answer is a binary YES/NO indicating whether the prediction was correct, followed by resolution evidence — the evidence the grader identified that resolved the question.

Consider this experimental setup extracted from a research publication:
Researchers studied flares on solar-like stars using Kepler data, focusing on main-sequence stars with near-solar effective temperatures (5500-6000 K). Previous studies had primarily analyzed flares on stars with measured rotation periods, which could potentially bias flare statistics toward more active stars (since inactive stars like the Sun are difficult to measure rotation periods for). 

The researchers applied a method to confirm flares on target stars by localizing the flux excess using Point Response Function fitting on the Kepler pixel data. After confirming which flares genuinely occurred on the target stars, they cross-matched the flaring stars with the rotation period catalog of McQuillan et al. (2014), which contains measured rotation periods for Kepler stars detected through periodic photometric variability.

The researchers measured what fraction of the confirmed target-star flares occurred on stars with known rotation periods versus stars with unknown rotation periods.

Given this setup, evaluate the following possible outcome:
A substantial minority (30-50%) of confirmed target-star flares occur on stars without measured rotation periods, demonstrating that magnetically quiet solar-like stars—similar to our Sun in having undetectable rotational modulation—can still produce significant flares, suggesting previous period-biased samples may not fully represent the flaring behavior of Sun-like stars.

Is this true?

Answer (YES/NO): NO